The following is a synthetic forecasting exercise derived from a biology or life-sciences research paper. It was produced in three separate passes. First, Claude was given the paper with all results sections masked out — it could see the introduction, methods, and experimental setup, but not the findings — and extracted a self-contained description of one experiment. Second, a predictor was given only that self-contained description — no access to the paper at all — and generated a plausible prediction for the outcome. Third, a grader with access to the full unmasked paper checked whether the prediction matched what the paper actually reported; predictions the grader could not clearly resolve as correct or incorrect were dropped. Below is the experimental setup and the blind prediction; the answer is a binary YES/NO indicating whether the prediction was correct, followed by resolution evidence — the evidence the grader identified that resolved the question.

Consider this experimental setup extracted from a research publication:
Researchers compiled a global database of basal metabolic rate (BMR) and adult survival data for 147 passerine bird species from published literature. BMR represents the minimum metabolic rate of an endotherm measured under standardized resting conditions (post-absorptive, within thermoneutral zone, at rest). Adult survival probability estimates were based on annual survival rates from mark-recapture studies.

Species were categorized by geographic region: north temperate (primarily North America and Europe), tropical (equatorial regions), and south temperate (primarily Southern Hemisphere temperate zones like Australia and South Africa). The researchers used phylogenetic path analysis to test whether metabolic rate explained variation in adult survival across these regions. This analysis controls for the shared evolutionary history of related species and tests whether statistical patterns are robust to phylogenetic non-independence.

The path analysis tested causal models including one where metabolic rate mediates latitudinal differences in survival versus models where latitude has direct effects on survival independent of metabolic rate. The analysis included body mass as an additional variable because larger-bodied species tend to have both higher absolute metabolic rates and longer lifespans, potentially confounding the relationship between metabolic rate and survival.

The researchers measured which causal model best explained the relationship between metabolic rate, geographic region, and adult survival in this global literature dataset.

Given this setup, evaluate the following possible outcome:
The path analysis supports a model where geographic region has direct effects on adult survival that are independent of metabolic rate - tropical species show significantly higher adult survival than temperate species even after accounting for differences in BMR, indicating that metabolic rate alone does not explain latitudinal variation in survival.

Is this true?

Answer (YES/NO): YES